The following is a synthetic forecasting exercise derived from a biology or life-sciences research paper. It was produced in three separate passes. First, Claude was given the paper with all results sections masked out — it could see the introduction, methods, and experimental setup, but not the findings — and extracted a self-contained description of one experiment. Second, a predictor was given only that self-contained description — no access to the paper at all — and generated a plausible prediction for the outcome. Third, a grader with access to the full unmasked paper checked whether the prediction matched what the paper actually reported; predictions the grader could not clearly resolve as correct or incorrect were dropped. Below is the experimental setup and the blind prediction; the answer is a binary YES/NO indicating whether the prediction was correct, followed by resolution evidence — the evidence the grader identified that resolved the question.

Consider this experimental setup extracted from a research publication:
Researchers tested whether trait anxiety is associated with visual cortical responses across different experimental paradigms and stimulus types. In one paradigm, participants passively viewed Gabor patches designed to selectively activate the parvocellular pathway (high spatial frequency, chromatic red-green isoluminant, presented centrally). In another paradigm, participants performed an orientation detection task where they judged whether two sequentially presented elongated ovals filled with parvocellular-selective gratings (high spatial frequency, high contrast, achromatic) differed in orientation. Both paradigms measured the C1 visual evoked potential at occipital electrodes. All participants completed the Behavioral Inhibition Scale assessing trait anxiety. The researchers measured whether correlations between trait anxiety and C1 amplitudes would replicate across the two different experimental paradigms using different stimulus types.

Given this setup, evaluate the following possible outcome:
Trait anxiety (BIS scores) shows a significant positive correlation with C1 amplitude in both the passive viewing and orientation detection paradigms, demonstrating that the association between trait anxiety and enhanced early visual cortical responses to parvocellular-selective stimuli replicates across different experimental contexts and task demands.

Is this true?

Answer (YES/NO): YES